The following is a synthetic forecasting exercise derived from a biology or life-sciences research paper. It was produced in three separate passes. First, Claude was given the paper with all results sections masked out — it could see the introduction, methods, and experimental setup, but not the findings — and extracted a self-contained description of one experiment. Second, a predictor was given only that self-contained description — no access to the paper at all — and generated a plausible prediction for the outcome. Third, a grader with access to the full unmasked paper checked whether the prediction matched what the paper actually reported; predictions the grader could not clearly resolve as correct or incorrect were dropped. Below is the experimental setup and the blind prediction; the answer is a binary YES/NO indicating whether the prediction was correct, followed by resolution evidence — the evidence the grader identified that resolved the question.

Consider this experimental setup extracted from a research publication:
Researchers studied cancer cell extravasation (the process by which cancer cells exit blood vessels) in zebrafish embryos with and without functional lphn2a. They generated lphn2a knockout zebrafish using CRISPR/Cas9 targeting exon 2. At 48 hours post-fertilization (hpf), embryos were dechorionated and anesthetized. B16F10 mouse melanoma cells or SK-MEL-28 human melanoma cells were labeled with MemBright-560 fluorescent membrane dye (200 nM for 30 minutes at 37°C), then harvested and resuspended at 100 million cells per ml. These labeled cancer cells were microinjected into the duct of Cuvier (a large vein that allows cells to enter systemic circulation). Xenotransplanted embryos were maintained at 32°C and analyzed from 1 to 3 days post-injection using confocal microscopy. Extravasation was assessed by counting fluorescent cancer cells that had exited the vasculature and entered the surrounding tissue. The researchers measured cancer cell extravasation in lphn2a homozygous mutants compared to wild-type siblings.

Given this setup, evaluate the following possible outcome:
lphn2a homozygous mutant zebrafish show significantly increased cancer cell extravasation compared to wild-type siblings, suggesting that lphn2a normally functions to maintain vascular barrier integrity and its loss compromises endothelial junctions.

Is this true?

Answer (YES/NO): YES